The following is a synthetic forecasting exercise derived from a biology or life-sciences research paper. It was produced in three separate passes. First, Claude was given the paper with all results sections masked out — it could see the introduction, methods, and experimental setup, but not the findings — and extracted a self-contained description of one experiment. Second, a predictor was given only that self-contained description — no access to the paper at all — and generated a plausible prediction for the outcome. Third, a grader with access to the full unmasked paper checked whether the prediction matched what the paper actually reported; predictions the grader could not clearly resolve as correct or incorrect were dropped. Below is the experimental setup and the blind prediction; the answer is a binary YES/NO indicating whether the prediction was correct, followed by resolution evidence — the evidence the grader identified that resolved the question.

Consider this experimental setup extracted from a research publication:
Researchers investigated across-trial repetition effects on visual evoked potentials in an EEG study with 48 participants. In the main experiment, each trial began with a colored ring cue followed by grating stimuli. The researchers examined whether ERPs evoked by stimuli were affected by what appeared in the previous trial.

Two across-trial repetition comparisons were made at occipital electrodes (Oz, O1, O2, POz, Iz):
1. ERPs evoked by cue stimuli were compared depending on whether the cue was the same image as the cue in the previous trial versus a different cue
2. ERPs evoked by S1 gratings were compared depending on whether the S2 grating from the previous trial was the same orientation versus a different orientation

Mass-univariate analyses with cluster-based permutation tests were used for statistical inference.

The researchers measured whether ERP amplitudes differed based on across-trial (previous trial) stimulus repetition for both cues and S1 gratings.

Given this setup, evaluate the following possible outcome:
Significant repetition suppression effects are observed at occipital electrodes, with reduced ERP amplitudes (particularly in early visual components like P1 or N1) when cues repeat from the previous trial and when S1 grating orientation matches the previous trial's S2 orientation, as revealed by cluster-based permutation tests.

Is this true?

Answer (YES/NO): NO